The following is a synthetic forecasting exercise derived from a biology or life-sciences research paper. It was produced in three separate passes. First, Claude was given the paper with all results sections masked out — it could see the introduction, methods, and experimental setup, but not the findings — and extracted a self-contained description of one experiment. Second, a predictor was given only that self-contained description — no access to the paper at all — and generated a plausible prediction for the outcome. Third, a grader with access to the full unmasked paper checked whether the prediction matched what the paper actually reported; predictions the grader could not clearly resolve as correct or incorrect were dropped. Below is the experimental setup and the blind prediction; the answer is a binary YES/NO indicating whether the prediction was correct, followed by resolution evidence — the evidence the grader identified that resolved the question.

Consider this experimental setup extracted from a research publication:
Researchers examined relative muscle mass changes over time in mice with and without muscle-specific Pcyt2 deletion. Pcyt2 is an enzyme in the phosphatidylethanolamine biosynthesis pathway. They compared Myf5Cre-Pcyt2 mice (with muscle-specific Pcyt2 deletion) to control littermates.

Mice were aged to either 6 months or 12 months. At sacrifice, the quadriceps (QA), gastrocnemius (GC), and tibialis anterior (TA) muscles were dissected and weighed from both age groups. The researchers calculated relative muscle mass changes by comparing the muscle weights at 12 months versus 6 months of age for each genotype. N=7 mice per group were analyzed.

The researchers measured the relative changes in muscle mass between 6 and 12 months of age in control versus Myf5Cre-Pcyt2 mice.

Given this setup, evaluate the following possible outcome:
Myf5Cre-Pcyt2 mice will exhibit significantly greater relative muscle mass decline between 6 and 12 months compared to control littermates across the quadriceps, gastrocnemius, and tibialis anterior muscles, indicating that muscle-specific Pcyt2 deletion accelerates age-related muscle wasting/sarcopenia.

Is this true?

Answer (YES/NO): YES